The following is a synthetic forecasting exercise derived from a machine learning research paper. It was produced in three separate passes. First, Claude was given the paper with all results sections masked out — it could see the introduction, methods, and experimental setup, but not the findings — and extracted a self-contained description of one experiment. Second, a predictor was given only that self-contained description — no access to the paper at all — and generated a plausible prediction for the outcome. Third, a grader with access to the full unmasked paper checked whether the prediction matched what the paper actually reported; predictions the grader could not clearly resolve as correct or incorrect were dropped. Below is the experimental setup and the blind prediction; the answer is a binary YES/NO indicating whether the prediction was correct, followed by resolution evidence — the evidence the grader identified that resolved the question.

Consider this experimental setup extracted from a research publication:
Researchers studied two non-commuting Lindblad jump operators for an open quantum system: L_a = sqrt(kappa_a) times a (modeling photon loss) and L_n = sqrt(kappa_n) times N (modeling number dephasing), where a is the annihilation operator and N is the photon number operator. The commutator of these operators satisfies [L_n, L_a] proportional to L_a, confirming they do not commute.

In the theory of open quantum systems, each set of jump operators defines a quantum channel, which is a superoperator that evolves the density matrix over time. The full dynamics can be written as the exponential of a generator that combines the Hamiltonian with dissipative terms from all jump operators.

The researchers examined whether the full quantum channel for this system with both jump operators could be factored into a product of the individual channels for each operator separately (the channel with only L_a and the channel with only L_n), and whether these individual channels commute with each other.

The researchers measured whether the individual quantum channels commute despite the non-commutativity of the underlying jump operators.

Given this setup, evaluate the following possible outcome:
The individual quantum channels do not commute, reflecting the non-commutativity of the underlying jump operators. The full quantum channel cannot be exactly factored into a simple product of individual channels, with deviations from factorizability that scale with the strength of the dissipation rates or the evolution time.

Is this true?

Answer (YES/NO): NO